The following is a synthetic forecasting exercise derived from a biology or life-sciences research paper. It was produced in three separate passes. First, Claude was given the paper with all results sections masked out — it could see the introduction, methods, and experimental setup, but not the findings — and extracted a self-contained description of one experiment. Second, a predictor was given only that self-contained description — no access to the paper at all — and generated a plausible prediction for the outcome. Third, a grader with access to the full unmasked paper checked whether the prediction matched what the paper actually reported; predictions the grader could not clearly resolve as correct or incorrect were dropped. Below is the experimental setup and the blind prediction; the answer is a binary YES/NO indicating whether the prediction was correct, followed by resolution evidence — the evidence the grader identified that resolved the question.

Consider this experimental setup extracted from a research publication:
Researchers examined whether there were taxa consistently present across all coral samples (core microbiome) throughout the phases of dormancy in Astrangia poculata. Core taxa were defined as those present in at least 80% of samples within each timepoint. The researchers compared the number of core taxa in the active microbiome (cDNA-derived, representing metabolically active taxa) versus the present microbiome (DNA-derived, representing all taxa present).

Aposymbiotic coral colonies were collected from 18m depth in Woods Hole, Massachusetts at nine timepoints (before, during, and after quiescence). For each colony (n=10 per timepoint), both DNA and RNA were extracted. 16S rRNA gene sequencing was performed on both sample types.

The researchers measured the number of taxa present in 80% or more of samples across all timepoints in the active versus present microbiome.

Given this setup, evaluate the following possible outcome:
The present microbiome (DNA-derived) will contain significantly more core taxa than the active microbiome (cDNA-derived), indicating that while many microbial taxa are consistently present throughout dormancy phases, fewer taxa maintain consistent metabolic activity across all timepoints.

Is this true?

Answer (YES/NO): YES